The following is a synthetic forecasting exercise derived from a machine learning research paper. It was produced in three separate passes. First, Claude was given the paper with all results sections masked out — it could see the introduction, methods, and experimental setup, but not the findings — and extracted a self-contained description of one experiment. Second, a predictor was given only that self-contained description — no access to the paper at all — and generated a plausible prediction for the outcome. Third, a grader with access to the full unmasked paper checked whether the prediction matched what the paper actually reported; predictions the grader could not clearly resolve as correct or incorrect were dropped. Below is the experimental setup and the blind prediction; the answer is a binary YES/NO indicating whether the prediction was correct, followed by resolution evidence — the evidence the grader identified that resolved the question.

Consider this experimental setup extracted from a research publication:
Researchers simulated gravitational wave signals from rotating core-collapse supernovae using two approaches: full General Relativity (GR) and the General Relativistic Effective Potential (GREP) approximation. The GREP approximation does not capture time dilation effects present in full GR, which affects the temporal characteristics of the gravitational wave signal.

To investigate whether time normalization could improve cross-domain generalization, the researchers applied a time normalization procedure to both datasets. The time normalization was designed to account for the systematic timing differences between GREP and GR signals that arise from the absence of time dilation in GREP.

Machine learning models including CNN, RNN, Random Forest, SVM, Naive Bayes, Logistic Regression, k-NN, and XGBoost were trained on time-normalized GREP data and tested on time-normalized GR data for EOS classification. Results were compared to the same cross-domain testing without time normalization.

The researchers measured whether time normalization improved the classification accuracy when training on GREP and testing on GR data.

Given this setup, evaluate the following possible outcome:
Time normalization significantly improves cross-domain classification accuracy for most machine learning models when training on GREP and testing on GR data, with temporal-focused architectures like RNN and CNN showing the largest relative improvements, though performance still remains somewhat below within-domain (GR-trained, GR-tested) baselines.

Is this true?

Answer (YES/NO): NO